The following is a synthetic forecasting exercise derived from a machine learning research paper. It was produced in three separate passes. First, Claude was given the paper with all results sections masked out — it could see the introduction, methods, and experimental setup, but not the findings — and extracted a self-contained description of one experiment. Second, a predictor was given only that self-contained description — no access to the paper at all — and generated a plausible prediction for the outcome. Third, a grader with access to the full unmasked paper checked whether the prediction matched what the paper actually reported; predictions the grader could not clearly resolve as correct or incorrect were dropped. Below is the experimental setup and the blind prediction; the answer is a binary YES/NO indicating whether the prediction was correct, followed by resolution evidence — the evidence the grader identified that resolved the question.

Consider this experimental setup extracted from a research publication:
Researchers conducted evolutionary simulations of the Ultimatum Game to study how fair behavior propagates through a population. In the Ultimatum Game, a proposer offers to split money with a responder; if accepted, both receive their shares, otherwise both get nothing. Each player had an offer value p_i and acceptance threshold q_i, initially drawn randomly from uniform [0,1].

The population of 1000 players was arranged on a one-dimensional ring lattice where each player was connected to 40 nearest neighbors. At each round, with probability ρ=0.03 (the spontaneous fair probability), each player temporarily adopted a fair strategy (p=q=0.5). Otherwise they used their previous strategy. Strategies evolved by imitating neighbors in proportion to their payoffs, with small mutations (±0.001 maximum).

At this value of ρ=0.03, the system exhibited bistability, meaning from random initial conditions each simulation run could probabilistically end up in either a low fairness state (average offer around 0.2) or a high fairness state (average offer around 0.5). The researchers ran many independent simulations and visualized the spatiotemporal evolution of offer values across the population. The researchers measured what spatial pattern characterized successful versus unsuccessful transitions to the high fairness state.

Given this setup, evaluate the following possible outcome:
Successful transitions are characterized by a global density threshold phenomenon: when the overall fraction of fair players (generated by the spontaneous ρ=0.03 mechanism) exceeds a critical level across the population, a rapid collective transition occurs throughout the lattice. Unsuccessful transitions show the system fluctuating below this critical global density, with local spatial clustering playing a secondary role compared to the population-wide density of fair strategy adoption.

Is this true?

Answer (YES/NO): NO